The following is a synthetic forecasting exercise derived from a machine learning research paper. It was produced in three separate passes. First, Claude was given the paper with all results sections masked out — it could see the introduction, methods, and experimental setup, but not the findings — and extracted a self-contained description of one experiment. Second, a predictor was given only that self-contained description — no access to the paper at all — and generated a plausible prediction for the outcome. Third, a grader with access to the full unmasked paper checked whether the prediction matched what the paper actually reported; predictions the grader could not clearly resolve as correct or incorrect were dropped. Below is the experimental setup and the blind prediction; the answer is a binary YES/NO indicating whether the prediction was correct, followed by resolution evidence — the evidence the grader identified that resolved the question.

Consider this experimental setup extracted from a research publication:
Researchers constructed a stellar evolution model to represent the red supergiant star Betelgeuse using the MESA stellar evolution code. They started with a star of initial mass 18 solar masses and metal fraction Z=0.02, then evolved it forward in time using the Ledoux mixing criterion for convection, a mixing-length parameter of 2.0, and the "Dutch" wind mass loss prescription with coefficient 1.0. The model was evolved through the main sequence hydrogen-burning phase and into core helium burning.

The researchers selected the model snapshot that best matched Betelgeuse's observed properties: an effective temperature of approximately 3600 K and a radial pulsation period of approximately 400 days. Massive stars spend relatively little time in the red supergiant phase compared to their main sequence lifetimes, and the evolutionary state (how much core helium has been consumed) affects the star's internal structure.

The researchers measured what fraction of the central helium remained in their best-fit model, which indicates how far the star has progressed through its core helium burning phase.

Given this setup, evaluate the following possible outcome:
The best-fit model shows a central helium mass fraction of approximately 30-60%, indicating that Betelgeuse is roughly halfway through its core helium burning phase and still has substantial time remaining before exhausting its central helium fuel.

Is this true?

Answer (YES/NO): NO